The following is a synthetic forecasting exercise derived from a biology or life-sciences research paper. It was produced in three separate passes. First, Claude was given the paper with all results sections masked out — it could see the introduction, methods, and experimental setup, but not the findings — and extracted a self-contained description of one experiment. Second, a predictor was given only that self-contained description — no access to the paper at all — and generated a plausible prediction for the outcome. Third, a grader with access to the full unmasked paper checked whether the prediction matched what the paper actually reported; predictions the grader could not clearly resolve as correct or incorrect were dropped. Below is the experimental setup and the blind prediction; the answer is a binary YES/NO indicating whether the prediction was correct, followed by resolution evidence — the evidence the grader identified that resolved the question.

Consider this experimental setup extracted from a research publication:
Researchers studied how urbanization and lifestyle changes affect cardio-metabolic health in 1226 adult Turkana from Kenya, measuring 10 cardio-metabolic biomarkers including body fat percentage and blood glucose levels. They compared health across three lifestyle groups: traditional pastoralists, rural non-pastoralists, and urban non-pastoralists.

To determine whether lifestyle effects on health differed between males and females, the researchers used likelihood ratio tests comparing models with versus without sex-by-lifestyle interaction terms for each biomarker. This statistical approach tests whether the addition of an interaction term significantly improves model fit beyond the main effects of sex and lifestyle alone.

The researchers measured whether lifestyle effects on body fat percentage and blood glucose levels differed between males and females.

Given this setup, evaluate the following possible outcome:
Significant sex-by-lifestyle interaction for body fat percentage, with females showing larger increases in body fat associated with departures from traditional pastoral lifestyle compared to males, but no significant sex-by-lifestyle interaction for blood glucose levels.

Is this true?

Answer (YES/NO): NO